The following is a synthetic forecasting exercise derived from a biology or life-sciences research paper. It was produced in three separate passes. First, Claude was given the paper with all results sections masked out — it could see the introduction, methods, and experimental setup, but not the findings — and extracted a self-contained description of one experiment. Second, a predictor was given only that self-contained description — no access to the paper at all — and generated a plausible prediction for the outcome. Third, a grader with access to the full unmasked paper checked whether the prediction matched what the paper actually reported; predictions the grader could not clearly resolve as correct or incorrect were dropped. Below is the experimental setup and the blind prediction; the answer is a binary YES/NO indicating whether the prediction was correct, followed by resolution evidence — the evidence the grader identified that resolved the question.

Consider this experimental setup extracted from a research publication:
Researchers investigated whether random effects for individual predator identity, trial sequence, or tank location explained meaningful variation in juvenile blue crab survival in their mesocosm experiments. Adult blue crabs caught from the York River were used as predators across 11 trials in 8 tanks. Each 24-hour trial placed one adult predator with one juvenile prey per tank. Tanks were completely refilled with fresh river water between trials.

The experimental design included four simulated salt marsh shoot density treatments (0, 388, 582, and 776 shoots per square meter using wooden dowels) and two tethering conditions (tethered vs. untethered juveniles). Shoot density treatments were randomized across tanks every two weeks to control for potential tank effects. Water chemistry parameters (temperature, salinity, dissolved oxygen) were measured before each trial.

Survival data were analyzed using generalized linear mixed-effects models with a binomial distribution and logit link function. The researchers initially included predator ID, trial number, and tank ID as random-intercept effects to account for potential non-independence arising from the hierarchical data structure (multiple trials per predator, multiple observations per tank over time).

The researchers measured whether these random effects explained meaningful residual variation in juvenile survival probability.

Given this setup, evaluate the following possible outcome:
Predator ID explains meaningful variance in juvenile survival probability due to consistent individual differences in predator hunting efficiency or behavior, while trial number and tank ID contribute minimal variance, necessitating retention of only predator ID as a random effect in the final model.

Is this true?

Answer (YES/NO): NO